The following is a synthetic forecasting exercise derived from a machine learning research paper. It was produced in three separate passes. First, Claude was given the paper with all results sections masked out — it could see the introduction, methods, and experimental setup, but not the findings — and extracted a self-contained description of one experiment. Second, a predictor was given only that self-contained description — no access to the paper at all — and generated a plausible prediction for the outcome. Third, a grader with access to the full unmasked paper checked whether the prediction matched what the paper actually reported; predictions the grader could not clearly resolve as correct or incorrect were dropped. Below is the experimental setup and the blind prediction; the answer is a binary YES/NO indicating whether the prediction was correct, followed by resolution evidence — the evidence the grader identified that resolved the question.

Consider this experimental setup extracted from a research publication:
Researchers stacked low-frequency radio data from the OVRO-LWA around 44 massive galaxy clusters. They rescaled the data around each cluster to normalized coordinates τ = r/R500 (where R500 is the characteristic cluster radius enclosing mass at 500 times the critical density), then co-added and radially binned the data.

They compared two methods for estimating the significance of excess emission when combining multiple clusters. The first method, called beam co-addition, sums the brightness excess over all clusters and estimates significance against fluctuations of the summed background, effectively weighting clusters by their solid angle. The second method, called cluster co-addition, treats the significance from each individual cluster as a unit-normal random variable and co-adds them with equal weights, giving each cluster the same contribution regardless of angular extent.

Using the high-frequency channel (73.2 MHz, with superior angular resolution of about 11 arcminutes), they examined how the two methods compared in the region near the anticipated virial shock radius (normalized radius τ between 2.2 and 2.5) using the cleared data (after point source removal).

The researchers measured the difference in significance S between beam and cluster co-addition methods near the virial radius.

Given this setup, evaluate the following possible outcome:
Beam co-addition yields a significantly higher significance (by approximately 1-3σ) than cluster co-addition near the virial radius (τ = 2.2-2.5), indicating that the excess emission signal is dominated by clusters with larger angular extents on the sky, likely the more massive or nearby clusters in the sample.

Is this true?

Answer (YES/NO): NO